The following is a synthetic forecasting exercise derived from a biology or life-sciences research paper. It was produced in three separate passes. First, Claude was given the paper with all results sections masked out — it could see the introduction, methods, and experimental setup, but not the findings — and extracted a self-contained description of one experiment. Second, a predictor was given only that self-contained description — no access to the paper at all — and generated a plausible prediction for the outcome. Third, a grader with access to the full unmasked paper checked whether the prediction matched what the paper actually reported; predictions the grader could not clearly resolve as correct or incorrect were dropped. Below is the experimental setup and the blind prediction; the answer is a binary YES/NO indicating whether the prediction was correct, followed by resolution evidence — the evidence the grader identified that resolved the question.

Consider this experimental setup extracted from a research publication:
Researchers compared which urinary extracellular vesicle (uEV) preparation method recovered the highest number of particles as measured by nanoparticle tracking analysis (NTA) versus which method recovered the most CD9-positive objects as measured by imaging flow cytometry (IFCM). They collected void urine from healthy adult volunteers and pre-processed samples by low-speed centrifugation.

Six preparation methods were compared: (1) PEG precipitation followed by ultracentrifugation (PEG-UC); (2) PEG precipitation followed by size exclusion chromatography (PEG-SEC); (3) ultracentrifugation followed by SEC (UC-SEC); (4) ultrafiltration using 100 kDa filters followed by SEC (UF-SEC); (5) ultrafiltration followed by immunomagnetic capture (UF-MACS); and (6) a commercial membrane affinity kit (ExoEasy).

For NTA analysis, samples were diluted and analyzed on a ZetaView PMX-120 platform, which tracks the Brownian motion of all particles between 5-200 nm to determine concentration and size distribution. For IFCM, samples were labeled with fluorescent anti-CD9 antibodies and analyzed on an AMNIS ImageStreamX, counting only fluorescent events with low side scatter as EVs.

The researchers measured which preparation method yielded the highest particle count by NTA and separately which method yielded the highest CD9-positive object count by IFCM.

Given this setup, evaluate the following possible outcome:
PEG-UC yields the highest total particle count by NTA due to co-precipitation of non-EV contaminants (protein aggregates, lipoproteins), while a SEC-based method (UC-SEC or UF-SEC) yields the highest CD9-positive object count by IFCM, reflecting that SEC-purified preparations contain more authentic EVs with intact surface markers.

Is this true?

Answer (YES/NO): NO